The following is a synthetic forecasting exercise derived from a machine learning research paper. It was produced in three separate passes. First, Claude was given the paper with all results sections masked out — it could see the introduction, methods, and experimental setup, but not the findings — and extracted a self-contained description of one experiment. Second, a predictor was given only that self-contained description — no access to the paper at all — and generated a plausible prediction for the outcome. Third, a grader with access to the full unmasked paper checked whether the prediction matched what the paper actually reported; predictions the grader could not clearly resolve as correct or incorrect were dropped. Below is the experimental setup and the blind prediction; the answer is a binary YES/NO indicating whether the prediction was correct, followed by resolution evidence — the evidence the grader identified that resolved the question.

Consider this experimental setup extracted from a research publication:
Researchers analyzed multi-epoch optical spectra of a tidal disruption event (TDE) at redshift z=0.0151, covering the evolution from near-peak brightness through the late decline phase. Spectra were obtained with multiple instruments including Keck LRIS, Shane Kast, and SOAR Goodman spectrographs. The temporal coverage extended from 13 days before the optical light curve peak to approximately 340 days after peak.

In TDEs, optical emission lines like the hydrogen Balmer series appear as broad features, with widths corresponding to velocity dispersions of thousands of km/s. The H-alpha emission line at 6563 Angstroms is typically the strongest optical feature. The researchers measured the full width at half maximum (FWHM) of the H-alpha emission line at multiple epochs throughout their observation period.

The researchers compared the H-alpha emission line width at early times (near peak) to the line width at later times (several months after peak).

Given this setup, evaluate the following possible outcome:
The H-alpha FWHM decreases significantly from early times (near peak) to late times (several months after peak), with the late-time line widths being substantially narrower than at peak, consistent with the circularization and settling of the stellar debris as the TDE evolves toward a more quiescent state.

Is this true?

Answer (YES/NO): NO